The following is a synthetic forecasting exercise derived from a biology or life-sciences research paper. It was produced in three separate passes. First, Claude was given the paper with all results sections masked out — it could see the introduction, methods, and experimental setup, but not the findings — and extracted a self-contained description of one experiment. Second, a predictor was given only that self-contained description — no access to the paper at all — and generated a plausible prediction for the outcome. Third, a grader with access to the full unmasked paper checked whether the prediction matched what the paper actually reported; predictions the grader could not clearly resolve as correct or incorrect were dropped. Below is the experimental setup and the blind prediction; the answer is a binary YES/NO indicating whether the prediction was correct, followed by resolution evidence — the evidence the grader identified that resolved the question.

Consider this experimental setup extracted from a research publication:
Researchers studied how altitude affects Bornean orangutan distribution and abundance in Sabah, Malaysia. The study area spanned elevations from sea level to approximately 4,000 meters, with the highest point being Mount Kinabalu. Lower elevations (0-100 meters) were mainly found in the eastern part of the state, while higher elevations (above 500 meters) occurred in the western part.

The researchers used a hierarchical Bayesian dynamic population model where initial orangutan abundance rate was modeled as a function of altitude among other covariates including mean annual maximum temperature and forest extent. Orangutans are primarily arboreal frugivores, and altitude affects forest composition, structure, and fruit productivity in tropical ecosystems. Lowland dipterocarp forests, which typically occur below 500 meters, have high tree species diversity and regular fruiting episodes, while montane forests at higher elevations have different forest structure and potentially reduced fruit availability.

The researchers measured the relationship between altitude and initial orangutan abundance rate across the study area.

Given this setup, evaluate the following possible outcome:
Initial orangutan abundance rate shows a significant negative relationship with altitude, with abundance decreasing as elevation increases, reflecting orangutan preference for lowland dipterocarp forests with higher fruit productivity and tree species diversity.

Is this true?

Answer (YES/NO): YES